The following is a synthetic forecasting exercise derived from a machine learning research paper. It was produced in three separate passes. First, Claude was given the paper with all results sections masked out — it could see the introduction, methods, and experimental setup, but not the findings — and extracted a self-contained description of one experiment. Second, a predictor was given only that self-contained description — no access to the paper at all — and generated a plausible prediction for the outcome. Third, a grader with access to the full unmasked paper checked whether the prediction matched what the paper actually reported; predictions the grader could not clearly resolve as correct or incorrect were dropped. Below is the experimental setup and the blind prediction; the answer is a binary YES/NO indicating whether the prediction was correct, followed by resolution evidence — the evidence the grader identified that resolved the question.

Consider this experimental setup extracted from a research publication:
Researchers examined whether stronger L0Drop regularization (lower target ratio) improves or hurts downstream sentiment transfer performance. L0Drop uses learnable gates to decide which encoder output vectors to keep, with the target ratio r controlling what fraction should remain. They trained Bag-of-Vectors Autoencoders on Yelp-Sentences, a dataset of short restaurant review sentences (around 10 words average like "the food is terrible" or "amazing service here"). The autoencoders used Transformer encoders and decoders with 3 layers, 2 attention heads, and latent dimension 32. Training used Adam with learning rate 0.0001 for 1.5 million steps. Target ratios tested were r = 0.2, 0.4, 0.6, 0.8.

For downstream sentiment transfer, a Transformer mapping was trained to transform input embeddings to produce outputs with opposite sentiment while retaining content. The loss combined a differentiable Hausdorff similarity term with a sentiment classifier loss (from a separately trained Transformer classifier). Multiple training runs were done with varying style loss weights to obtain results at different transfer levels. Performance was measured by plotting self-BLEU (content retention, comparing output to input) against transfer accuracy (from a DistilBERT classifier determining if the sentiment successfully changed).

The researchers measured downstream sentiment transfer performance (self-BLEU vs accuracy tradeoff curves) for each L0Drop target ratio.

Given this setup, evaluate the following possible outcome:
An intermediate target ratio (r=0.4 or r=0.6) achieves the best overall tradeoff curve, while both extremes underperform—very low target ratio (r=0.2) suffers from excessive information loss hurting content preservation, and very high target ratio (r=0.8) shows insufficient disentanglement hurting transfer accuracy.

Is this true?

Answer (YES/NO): NO